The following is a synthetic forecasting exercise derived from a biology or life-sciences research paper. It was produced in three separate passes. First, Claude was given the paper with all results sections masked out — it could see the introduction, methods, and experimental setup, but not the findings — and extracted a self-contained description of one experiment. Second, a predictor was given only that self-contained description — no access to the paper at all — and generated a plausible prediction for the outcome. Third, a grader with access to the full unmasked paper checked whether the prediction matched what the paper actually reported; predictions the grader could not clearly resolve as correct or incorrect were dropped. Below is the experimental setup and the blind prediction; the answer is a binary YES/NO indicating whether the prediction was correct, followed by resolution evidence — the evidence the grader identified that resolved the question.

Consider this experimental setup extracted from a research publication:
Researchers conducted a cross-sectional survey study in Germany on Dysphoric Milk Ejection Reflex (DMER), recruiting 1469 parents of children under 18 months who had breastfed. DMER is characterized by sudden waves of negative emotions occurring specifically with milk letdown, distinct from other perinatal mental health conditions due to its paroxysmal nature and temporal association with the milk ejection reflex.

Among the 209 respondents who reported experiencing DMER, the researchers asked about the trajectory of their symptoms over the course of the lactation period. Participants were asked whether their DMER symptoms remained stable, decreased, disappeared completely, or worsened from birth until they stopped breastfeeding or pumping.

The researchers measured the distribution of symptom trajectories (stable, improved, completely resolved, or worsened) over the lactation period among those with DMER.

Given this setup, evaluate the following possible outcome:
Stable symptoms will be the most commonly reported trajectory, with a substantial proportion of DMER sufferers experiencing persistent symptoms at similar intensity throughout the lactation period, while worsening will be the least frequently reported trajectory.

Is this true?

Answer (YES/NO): NO